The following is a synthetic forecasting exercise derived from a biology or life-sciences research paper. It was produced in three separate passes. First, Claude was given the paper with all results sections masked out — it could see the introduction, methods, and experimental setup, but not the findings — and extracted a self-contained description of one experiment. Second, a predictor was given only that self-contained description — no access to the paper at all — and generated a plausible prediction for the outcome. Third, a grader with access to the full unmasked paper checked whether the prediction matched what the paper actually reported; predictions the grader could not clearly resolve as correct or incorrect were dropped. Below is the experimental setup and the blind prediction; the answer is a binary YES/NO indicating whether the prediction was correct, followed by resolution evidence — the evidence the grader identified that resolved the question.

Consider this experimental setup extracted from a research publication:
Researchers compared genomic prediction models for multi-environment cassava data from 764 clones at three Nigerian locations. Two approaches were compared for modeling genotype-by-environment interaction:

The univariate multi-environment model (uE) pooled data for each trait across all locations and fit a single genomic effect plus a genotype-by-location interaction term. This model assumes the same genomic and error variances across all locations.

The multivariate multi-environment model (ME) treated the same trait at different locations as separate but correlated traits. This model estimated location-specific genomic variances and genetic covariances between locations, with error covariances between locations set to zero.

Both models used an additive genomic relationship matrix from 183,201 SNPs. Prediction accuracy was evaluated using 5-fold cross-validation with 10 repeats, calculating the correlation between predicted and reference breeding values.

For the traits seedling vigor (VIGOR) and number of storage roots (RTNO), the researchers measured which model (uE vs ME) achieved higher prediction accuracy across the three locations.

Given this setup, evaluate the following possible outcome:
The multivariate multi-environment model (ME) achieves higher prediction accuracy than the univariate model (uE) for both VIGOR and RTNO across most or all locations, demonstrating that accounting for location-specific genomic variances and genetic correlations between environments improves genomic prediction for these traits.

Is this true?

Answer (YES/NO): NO